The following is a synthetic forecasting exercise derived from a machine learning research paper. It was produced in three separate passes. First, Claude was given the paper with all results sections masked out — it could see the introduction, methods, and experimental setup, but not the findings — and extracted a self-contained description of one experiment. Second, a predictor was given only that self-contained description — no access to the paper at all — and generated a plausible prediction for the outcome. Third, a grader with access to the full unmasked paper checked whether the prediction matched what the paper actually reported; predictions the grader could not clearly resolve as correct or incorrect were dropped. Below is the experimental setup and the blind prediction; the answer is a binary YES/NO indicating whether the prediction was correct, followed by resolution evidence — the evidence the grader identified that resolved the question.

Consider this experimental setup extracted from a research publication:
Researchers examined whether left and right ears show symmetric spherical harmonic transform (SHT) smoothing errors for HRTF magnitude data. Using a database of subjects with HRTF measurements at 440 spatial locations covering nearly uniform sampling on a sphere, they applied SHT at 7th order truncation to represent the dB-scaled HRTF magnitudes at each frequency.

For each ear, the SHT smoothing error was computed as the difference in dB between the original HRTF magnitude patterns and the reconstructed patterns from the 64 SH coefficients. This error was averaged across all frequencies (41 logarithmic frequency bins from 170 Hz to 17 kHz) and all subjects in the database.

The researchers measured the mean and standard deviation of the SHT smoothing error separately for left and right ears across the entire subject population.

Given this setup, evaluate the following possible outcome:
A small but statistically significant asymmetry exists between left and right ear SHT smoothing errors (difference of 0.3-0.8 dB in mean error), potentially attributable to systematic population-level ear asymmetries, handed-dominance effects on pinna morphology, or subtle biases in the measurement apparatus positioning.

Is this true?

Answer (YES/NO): NO